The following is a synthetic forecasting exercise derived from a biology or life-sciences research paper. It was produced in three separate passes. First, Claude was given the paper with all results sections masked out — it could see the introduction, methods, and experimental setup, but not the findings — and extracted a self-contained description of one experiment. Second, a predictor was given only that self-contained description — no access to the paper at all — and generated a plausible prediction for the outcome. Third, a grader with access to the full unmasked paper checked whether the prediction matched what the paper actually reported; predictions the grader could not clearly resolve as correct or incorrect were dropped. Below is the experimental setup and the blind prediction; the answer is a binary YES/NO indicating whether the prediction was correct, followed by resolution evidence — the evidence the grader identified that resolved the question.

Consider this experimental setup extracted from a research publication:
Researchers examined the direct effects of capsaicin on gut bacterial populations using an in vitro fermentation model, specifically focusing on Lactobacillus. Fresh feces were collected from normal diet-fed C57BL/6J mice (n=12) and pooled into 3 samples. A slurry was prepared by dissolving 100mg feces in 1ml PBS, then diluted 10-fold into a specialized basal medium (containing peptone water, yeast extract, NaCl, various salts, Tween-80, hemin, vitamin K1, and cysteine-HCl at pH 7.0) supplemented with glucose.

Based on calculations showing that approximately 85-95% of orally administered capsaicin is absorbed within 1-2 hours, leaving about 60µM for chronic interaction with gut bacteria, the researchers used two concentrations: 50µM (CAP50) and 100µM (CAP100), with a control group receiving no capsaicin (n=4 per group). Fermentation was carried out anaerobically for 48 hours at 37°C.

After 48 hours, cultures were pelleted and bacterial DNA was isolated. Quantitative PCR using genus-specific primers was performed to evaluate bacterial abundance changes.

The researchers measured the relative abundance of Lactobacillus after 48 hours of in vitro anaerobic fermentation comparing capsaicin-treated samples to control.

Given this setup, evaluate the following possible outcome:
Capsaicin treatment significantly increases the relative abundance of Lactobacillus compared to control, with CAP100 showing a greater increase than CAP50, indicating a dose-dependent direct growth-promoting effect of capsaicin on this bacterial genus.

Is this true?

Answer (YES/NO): NO